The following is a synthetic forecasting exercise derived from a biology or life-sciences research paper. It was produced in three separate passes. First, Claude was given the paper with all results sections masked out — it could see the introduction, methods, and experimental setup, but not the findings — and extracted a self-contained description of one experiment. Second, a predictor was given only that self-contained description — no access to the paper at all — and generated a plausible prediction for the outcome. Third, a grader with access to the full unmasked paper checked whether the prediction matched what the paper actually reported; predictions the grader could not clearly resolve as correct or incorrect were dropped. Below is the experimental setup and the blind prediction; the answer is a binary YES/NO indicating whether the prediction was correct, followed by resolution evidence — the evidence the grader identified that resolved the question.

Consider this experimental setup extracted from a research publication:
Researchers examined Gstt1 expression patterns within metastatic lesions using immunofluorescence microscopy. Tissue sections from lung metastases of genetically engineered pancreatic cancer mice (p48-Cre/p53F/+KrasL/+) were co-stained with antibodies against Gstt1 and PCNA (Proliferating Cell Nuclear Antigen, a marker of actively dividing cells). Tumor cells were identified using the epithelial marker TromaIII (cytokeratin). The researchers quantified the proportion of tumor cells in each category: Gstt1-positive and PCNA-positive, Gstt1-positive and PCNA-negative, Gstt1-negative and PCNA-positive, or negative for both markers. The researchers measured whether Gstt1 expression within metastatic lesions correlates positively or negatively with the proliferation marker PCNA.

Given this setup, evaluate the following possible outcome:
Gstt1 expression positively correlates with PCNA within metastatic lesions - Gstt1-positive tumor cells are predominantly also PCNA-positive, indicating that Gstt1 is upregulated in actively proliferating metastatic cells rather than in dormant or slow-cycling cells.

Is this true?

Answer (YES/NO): NO